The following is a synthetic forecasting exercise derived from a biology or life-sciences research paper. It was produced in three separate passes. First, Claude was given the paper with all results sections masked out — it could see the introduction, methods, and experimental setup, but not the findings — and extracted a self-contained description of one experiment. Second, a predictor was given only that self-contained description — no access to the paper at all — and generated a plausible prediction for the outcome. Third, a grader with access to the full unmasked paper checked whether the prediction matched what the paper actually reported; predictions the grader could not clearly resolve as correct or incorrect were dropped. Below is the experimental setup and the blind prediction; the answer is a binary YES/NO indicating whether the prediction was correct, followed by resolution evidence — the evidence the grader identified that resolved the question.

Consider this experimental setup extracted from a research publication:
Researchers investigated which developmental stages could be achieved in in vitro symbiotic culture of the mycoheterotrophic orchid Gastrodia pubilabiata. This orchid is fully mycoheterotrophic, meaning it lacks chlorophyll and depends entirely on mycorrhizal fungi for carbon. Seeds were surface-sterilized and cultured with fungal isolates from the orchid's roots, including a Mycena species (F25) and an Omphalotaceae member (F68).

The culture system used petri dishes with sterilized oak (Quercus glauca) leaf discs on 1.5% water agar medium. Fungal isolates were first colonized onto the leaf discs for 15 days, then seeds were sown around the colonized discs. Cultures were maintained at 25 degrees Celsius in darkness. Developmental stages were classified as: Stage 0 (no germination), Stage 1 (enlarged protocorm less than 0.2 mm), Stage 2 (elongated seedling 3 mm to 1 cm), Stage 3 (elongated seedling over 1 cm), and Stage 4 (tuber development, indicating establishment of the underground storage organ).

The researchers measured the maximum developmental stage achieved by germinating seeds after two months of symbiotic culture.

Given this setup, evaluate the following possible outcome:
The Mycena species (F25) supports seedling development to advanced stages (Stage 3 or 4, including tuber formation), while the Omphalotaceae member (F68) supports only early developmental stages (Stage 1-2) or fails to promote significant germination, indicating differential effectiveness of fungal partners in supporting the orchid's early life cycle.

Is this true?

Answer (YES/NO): NO